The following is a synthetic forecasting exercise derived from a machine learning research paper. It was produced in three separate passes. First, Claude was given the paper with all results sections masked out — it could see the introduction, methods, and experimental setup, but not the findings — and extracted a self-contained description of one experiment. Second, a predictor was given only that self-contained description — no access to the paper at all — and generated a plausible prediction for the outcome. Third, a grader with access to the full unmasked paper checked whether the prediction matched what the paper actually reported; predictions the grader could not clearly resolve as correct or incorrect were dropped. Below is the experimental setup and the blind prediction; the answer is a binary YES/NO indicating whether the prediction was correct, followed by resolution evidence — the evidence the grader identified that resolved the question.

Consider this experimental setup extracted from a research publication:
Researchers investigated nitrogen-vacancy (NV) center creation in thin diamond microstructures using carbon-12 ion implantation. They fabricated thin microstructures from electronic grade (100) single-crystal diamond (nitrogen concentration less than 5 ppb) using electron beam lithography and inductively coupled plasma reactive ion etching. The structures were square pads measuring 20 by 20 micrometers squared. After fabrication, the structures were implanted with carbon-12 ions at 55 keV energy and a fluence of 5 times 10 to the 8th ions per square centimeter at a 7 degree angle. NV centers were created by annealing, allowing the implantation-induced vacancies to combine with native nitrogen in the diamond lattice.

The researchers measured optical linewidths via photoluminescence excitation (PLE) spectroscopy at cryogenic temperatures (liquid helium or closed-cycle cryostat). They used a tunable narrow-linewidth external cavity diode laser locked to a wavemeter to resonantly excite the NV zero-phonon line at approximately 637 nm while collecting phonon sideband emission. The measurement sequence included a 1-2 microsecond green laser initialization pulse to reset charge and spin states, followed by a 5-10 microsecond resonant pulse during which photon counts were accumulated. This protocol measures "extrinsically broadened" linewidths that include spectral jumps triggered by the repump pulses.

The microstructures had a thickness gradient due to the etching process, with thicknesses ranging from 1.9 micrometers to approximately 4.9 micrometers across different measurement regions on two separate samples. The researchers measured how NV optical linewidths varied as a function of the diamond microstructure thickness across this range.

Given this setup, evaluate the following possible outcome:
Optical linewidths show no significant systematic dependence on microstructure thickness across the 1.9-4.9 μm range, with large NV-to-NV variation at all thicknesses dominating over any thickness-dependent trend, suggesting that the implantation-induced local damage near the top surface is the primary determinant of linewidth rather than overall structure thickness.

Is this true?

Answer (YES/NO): YES